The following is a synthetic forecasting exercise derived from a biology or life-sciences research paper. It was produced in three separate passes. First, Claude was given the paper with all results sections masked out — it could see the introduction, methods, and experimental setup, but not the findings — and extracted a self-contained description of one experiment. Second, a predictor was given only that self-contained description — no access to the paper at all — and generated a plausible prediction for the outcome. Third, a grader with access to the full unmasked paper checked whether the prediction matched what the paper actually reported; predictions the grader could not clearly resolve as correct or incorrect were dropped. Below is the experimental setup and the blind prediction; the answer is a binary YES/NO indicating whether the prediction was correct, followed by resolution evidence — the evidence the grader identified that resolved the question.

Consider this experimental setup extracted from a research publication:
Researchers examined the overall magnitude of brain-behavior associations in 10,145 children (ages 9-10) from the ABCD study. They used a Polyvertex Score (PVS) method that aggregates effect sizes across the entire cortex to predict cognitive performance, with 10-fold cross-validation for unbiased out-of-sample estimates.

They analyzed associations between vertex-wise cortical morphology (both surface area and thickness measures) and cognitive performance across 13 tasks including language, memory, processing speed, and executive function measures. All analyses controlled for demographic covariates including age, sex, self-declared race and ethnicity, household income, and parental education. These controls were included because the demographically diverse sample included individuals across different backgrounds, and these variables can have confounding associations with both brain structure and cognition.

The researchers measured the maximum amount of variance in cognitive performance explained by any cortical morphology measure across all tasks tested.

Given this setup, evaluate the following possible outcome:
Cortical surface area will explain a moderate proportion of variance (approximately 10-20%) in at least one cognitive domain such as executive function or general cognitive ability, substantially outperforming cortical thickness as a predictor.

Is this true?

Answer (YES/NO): NO